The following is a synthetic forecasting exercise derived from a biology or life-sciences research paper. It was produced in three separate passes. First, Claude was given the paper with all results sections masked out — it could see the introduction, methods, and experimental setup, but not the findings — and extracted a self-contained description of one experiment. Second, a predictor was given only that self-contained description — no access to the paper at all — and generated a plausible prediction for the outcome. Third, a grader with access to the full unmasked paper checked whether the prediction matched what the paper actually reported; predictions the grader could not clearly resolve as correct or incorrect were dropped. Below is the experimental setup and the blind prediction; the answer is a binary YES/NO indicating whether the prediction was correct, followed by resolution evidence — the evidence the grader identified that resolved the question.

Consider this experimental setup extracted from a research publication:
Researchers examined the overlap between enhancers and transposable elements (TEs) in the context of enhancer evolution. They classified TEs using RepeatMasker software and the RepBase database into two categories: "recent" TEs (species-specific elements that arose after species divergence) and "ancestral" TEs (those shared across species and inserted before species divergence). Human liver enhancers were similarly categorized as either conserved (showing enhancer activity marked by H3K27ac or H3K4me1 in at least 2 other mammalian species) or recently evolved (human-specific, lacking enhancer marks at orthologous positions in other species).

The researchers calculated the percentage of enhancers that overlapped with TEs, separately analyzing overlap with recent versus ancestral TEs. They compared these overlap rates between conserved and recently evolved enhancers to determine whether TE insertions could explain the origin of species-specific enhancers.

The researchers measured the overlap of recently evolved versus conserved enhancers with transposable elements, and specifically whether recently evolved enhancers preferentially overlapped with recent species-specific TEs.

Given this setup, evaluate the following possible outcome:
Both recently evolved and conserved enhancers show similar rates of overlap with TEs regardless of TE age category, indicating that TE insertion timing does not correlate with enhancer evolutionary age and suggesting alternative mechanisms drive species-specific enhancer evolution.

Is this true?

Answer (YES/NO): NO